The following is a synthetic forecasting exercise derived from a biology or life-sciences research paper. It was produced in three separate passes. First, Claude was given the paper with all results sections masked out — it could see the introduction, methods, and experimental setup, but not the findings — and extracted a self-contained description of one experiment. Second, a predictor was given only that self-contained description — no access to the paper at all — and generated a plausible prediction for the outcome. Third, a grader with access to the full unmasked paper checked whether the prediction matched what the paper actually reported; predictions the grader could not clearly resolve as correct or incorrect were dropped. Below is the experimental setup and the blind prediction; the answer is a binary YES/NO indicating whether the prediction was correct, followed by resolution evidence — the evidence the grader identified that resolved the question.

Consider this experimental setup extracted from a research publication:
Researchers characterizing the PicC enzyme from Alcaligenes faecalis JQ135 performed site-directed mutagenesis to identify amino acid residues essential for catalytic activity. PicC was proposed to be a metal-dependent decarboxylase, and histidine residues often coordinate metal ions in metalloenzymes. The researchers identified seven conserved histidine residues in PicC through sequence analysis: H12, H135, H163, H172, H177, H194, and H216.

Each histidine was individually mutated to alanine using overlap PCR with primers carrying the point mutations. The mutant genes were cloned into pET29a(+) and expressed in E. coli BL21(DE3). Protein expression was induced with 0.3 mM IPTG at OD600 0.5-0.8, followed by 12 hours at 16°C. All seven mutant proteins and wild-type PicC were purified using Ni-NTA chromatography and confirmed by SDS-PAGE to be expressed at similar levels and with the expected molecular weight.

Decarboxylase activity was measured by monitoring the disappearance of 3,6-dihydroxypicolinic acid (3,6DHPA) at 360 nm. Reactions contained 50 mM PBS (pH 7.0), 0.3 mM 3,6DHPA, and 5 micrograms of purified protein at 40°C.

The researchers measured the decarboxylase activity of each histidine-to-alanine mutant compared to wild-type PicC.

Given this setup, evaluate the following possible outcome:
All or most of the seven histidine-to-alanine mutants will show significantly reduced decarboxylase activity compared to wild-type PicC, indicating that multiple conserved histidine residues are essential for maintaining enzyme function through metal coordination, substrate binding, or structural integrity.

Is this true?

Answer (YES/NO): NO